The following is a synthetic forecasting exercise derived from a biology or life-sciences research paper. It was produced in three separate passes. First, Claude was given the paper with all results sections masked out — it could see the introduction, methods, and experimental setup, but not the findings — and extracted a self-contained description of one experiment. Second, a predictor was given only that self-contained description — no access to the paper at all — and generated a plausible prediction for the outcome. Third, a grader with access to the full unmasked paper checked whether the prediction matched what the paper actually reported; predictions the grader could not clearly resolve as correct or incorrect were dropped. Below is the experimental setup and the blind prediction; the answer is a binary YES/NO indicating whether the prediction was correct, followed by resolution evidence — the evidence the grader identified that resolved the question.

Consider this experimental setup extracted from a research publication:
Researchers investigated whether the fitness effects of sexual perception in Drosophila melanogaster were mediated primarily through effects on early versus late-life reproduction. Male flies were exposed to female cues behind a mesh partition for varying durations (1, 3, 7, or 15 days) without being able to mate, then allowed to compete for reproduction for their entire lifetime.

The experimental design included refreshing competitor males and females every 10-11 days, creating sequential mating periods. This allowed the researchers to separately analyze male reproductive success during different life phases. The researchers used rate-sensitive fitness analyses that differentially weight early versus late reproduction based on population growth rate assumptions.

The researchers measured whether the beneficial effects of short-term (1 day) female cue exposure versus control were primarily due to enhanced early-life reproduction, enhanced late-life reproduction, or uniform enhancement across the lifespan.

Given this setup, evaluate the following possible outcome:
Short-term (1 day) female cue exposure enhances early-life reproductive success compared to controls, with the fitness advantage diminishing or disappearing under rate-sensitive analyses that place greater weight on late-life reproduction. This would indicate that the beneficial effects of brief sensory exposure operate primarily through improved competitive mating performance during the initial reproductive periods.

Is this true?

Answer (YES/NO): NO